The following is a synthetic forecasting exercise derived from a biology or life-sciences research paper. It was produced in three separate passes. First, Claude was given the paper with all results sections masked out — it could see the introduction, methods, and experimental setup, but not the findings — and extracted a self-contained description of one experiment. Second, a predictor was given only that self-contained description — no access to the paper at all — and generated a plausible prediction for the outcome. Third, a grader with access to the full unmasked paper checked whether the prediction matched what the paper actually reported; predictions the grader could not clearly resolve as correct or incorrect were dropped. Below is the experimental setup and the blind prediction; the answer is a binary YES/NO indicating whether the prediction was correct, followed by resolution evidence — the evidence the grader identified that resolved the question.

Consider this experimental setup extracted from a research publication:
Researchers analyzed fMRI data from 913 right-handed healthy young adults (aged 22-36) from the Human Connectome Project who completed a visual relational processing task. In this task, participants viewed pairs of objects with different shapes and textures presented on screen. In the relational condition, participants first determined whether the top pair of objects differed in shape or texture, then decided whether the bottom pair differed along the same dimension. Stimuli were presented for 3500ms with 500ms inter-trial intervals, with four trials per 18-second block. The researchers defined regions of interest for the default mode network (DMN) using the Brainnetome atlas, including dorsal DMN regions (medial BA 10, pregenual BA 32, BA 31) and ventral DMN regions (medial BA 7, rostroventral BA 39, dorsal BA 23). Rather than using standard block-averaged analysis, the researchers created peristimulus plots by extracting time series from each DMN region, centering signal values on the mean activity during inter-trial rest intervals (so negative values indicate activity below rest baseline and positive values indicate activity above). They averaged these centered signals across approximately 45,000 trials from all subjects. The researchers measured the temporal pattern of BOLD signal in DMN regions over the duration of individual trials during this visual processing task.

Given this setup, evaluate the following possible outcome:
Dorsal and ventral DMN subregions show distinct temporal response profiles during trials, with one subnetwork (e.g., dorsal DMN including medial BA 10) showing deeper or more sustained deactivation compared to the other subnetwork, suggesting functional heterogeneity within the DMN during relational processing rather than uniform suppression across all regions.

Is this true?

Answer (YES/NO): NO